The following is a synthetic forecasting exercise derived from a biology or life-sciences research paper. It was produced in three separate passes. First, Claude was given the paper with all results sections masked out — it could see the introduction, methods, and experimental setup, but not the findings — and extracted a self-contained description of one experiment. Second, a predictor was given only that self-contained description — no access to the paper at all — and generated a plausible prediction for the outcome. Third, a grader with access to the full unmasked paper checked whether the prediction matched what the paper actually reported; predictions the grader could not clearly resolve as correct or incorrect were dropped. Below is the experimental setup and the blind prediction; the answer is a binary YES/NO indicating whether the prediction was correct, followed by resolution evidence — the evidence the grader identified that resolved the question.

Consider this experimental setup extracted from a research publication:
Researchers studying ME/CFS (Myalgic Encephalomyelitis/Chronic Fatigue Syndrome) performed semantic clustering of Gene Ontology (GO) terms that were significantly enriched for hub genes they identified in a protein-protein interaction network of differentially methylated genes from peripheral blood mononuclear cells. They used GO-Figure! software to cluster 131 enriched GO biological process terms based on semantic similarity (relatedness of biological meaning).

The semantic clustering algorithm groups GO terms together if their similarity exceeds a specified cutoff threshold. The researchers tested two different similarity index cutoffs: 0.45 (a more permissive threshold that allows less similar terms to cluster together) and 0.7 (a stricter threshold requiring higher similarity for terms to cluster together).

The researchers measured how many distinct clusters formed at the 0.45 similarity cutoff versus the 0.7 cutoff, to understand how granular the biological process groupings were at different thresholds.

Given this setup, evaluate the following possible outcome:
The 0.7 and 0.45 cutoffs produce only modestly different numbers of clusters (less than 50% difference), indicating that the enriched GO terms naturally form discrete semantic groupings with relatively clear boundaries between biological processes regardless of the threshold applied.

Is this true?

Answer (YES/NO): NO